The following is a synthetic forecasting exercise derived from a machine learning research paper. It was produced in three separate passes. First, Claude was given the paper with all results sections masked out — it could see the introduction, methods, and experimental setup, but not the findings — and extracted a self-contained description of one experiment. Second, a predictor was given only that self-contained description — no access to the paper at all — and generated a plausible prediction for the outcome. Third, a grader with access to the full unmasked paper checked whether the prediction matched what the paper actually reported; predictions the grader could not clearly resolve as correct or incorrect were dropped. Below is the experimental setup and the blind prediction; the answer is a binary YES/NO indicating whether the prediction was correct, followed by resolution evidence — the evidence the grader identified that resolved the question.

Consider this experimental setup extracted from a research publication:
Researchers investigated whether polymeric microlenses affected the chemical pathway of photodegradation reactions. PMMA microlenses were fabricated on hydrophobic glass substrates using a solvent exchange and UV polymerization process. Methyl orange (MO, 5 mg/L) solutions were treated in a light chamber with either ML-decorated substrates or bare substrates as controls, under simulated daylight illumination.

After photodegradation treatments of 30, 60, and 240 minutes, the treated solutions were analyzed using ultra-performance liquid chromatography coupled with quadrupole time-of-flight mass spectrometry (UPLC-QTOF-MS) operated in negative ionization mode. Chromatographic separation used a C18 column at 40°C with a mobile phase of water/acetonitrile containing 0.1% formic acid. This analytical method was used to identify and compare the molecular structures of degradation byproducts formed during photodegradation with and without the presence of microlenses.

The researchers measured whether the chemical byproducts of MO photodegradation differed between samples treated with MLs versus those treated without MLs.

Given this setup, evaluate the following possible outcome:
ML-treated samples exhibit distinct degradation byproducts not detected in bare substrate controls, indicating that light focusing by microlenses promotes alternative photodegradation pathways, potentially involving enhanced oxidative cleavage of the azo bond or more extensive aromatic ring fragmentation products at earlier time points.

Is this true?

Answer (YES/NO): NO